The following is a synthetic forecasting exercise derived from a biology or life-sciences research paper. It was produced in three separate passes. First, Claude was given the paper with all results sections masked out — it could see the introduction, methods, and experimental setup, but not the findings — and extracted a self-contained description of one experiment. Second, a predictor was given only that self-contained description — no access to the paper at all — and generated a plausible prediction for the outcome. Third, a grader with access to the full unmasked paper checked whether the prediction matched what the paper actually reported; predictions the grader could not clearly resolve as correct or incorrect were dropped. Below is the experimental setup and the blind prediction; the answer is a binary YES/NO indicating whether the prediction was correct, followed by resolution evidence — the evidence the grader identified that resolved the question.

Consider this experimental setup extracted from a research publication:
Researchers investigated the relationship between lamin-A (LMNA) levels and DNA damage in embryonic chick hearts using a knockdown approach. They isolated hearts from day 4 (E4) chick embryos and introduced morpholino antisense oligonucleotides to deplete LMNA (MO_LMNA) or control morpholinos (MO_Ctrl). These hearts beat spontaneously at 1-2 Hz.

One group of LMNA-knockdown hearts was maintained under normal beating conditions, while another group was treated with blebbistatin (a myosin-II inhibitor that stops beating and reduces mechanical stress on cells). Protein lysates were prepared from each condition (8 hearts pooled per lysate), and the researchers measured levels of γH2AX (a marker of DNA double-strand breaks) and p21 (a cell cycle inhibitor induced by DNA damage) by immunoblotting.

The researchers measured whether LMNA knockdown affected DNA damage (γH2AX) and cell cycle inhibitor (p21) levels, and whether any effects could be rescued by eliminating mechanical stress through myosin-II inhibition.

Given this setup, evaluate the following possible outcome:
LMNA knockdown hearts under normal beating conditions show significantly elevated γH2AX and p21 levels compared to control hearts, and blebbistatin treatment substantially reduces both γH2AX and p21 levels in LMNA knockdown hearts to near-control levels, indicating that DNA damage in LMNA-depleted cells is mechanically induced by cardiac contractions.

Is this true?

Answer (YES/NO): YES